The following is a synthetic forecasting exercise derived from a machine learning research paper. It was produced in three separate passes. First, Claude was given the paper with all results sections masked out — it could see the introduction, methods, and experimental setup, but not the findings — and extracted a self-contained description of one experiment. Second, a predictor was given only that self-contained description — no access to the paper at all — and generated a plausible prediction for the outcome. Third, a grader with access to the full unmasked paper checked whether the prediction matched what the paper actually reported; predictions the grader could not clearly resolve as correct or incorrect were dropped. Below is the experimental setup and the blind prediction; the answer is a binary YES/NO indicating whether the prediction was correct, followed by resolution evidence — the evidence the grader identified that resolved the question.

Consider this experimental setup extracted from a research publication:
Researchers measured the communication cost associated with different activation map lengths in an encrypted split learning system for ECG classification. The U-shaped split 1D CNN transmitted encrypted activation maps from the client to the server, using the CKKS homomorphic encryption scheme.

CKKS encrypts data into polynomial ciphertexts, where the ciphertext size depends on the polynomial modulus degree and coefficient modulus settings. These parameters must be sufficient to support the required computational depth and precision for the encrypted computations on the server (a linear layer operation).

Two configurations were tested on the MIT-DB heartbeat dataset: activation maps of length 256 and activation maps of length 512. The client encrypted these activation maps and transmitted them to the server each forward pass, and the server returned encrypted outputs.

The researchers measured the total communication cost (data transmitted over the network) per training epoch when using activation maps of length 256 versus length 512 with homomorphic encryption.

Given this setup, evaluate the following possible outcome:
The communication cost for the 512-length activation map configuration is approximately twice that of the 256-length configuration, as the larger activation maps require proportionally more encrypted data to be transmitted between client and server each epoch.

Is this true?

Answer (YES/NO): NO